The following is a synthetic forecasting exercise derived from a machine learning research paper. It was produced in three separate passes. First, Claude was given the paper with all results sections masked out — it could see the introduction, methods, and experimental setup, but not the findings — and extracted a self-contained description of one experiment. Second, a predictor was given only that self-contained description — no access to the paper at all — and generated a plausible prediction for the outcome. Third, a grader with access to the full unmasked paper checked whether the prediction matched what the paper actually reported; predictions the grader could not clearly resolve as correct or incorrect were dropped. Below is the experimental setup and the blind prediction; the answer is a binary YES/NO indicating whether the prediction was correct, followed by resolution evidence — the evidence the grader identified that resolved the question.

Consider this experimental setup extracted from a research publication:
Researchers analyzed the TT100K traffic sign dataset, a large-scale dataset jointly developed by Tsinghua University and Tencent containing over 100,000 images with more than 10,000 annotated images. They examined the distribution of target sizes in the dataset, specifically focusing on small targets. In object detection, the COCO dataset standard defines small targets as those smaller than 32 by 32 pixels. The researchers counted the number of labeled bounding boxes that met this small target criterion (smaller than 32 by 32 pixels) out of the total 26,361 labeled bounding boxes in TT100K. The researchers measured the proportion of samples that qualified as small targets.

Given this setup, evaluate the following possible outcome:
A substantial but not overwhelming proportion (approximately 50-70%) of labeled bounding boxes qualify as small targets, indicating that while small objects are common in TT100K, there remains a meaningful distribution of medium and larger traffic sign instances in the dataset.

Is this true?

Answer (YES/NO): NO